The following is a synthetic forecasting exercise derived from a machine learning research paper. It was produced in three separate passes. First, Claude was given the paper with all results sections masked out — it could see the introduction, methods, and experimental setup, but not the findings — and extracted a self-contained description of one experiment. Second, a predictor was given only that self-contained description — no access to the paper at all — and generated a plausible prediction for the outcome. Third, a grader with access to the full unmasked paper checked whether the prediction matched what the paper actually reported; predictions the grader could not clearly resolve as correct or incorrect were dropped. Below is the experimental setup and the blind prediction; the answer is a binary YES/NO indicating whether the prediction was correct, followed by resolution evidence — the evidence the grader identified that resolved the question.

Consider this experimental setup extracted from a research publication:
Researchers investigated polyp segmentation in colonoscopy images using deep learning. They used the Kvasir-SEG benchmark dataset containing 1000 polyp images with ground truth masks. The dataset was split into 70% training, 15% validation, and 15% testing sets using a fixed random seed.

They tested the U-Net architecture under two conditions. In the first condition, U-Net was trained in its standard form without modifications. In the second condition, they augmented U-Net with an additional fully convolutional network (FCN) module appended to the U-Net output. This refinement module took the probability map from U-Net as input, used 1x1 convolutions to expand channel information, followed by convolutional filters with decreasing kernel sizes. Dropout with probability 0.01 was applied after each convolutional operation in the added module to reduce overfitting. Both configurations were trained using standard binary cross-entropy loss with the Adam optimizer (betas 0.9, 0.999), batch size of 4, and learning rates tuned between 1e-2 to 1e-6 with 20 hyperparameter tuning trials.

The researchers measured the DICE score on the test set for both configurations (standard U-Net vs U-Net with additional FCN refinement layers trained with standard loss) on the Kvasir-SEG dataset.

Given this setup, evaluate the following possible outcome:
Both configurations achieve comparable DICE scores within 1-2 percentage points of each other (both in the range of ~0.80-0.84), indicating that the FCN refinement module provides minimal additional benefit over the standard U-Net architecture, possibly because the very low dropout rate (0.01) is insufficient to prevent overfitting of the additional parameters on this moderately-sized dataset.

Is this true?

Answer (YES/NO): NO